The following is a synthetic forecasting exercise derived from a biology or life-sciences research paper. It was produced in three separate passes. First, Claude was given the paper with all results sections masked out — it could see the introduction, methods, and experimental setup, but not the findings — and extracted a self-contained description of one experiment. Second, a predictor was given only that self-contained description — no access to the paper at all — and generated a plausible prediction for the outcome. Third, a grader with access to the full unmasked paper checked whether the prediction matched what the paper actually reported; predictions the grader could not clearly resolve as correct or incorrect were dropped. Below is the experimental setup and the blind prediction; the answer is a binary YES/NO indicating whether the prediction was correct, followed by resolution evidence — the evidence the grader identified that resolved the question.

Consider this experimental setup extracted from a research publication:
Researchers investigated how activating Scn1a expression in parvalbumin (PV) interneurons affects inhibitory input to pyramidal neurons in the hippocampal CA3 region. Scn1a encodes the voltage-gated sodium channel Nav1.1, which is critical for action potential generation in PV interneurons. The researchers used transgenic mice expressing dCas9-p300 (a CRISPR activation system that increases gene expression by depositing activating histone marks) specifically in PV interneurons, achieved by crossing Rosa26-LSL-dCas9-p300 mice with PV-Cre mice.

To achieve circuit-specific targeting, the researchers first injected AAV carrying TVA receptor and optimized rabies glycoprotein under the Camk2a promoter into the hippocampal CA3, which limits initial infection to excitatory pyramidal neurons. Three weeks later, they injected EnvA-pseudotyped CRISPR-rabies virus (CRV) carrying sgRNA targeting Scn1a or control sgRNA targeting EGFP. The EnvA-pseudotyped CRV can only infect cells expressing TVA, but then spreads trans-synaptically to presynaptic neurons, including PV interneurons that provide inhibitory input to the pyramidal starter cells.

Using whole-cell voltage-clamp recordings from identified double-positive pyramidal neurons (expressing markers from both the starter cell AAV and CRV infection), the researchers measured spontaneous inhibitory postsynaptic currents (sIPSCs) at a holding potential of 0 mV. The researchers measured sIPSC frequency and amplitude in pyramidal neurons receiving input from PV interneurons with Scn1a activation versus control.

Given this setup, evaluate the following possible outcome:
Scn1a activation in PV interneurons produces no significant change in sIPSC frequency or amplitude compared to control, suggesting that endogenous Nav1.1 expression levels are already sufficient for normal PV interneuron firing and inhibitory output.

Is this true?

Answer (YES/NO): NO